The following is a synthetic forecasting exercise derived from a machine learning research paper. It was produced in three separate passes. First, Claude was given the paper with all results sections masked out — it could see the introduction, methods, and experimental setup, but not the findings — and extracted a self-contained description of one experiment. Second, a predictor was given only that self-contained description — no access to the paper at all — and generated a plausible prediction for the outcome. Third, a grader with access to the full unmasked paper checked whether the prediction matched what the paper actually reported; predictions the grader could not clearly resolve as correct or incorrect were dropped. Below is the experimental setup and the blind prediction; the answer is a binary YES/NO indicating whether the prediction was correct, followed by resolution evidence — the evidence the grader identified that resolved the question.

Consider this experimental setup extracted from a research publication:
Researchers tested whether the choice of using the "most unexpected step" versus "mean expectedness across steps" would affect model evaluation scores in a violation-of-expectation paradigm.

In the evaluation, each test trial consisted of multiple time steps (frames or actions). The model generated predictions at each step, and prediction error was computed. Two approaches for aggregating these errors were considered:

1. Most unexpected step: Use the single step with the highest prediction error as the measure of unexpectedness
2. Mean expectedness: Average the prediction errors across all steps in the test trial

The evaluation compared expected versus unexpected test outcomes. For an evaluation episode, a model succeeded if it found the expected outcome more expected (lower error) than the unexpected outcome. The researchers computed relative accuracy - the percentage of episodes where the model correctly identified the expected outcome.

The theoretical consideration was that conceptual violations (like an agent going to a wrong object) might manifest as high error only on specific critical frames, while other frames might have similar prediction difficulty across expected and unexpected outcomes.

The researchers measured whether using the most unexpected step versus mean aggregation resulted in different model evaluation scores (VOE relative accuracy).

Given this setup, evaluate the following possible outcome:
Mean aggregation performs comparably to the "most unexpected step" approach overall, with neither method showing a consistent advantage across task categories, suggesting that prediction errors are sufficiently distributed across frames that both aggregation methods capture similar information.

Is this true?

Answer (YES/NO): NO